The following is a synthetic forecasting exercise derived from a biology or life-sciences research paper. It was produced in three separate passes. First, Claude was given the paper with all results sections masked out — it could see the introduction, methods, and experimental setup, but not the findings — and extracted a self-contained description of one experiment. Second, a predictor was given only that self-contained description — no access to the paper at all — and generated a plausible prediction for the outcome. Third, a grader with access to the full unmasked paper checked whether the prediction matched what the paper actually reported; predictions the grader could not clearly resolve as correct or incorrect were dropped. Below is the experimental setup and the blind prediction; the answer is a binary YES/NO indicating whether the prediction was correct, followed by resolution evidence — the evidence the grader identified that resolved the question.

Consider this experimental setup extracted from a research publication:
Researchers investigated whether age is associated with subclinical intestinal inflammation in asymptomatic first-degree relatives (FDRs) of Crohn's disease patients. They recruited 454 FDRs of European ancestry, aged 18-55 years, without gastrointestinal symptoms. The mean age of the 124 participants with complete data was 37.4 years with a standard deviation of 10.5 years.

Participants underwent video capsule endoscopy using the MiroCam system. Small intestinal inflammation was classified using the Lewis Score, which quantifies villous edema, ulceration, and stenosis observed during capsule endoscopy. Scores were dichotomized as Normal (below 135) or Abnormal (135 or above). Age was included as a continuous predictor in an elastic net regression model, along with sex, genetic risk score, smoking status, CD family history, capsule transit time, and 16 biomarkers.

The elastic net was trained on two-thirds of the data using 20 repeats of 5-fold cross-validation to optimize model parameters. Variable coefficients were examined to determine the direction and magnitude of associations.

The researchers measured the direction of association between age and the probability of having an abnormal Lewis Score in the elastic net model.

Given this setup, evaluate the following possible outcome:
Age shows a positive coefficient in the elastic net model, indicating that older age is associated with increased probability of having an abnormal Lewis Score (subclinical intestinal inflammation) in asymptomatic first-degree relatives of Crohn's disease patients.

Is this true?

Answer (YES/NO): NO